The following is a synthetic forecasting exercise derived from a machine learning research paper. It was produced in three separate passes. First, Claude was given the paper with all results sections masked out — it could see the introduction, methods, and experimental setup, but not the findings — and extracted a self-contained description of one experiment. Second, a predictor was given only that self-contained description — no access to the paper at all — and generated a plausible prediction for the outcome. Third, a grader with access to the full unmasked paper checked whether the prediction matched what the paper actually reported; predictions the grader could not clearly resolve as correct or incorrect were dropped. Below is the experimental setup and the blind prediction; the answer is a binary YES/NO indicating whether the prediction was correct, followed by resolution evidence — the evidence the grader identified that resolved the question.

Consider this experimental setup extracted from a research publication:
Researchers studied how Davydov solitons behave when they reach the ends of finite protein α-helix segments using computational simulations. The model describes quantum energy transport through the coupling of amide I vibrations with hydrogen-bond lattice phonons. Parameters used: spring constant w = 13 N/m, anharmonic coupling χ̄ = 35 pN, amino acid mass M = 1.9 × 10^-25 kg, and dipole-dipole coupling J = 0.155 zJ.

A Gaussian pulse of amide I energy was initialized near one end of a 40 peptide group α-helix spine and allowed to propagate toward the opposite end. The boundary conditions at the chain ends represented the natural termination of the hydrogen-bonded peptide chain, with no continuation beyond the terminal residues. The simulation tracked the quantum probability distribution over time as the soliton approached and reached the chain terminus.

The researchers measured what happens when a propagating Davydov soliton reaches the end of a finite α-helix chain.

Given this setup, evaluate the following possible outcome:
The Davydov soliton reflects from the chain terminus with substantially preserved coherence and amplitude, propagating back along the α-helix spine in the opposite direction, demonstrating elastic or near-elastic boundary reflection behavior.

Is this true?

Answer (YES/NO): YES